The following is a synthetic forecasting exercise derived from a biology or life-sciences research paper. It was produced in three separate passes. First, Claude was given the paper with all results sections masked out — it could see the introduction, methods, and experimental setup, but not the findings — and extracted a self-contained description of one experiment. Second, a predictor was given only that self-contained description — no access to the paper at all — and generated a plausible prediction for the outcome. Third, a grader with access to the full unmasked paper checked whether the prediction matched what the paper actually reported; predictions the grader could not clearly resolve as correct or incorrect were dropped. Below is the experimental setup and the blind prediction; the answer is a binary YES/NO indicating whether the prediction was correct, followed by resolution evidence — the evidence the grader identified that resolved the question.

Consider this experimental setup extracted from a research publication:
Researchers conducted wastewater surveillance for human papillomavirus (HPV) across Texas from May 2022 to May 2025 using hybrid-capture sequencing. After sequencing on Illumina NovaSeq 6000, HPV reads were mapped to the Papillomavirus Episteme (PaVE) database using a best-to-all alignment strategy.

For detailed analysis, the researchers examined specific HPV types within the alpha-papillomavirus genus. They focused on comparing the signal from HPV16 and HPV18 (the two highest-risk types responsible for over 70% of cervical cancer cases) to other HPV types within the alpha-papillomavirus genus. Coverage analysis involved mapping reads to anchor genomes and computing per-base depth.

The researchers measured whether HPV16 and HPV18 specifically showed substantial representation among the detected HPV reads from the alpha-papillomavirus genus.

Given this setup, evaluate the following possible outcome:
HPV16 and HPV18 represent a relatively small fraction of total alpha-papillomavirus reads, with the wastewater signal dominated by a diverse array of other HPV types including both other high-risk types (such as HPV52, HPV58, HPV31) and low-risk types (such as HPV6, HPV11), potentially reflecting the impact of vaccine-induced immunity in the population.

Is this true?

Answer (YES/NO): NO